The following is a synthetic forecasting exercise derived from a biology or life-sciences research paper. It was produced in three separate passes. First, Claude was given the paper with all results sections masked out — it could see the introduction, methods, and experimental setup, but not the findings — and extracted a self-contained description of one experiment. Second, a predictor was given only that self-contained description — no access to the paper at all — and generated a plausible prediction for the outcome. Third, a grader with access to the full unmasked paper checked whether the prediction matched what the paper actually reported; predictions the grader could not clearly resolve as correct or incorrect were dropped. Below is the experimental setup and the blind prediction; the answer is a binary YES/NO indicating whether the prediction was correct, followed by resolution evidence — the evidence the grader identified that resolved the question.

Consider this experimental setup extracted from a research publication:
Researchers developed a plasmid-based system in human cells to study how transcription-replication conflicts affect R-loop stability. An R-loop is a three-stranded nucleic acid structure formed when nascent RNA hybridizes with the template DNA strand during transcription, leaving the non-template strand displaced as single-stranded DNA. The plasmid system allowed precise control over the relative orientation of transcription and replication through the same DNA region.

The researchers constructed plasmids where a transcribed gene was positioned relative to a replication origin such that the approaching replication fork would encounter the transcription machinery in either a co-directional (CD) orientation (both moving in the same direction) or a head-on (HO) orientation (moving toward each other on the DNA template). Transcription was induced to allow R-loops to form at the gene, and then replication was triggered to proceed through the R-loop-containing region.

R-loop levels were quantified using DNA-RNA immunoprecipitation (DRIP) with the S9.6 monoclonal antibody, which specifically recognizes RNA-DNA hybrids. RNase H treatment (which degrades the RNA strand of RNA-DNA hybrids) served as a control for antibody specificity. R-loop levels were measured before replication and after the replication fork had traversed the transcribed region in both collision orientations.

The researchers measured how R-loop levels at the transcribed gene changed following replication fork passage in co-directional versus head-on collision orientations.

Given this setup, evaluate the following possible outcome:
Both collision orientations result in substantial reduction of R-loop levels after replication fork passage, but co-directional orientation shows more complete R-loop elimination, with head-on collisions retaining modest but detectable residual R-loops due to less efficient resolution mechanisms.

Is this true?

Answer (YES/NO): NO